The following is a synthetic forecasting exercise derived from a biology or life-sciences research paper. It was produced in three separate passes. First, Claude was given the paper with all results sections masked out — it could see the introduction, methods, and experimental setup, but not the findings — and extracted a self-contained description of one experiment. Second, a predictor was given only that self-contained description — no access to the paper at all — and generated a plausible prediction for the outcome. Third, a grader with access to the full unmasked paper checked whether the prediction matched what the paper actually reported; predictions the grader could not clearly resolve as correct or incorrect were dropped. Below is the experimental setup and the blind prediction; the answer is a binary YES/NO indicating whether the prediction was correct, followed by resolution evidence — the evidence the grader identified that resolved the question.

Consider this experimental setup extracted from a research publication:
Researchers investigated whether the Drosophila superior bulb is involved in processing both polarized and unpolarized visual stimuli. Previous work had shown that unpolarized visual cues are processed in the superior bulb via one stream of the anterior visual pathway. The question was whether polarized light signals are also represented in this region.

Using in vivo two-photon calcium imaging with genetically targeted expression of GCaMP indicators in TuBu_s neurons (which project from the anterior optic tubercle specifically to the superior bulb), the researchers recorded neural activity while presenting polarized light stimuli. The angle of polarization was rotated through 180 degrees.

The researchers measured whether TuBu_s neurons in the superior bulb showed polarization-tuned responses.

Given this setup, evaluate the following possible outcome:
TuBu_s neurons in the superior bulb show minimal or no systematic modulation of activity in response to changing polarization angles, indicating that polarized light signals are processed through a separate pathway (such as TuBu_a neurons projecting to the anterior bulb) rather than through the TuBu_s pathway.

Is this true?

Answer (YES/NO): NO